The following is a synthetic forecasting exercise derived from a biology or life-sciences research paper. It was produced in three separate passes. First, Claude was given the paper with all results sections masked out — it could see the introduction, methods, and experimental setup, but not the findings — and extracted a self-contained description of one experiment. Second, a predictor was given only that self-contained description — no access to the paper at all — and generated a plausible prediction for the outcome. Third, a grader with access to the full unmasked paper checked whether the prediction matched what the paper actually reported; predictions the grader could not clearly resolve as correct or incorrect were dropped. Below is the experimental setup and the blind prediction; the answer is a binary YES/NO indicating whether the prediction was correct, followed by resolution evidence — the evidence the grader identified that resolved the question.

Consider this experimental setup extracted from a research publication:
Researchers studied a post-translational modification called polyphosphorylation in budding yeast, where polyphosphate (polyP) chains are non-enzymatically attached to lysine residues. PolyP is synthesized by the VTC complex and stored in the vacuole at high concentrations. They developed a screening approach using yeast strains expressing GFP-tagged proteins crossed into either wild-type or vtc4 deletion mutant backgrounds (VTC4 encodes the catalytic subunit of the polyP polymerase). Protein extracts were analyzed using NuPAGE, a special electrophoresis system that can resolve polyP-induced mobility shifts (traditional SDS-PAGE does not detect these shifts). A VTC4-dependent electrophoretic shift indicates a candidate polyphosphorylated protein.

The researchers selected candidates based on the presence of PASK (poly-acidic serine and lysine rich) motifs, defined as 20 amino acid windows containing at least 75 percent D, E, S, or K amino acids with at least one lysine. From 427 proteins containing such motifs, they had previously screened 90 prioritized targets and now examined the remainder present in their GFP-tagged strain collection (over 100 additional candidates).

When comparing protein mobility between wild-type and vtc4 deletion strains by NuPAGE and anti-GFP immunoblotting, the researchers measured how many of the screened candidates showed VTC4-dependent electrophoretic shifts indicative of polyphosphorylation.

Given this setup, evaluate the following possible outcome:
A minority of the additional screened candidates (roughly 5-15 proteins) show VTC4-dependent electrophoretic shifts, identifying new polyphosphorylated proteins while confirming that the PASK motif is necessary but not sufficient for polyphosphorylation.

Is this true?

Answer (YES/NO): YES